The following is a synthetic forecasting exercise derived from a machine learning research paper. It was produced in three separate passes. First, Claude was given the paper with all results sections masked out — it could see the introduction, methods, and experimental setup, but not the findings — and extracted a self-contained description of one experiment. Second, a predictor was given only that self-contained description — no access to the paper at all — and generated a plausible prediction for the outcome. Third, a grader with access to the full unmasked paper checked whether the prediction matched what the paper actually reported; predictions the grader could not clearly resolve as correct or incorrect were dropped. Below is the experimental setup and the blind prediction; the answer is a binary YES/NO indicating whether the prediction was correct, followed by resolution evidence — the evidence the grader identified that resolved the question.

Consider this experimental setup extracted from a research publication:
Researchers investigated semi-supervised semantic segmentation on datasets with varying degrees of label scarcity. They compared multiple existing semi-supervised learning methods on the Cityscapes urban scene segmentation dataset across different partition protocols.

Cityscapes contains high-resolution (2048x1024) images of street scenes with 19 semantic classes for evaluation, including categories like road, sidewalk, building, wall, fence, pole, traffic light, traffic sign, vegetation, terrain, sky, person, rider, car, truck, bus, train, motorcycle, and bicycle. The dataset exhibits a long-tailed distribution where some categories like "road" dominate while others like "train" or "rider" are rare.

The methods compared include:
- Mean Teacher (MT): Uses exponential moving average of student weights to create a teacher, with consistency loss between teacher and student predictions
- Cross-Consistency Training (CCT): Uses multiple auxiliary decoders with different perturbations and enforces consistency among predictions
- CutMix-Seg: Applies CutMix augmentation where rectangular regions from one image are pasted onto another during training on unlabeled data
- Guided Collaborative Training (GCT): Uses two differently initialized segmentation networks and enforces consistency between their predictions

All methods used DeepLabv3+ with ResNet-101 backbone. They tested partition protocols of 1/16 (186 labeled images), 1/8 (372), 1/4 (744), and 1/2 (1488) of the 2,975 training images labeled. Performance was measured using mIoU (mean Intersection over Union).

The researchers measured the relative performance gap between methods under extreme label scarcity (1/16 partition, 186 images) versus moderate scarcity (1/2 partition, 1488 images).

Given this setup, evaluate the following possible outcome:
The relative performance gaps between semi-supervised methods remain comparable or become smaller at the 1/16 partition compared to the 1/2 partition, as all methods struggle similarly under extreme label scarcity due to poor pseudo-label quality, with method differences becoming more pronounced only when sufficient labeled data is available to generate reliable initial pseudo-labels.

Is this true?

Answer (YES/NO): NO